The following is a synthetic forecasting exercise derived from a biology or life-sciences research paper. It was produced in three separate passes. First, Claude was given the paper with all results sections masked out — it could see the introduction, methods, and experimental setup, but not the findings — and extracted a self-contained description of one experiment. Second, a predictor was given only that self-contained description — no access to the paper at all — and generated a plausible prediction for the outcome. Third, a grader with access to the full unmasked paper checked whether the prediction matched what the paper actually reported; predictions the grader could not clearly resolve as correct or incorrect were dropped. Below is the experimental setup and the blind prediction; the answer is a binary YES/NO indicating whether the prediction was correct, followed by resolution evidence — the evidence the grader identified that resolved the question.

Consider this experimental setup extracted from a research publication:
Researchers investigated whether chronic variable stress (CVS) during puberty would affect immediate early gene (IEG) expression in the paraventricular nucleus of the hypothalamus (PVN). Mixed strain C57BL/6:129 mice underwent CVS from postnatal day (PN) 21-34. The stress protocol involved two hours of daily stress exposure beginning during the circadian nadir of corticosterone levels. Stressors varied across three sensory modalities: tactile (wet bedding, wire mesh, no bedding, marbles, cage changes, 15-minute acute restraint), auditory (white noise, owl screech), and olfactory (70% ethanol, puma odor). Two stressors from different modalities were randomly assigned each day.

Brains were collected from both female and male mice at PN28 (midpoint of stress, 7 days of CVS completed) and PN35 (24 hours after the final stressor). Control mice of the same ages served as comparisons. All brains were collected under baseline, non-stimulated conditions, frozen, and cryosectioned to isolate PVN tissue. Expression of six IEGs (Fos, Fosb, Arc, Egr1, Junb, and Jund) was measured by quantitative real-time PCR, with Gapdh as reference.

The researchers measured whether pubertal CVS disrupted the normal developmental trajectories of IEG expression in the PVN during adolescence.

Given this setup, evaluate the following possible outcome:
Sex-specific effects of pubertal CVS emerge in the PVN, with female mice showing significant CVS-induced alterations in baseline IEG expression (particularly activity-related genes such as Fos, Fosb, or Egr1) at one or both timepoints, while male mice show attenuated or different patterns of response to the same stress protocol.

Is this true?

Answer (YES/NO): NO